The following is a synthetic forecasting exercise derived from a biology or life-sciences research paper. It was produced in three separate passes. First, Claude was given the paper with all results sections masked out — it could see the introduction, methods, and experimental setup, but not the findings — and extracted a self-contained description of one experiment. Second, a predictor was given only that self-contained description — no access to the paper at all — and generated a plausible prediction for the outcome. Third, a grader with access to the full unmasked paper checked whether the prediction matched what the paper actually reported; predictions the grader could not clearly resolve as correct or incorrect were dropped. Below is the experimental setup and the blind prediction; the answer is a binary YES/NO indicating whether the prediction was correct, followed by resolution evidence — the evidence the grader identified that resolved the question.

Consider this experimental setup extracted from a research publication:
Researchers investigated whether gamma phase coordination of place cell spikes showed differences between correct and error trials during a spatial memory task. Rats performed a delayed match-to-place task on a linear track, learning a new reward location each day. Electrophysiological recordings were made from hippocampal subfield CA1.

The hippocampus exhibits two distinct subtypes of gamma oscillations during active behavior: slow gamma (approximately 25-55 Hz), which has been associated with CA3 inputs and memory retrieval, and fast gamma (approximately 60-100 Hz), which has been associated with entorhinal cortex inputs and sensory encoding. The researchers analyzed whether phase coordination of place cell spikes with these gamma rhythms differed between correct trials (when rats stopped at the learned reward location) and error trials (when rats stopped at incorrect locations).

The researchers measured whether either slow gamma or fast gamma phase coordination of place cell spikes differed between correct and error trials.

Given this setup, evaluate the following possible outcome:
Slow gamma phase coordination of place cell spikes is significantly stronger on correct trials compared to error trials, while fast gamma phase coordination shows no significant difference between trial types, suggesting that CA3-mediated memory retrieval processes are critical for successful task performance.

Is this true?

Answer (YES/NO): NO